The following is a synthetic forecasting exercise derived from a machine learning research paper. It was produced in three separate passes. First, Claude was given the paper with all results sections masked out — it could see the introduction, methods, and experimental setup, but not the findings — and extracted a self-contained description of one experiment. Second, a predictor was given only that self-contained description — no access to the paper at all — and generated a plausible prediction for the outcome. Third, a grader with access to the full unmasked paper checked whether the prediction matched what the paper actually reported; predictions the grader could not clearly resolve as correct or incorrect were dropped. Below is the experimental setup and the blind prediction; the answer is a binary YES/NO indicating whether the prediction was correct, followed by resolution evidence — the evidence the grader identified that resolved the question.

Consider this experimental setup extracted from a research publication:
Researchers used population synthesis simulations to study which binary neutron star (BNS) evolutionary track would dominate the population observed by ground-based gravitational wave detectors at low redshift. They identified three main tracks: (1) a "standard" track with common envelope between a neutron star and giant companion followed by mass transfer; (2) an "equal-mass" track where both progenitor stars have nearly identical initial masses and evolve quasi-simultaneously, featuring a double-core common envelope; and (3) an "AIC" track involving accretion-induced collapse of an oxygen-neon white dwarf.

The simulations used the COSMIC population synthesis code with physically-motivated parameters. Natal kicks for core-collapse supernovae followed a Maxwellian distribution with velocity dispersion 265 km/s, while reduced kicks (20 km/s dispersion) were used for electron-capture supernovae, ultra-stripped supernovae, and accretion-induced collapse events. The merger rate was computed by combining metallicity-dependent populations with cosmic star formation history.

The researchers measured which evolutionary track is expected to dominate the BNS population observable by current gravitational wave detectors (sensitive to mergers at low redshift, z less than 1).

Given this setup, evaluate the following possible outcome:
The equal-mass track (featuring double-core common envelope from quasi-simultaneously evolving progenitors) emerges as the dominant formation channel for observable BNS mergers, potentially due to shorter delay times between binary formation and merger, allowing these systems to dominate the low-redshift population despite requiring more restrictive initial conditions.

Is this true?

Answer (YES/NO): YES